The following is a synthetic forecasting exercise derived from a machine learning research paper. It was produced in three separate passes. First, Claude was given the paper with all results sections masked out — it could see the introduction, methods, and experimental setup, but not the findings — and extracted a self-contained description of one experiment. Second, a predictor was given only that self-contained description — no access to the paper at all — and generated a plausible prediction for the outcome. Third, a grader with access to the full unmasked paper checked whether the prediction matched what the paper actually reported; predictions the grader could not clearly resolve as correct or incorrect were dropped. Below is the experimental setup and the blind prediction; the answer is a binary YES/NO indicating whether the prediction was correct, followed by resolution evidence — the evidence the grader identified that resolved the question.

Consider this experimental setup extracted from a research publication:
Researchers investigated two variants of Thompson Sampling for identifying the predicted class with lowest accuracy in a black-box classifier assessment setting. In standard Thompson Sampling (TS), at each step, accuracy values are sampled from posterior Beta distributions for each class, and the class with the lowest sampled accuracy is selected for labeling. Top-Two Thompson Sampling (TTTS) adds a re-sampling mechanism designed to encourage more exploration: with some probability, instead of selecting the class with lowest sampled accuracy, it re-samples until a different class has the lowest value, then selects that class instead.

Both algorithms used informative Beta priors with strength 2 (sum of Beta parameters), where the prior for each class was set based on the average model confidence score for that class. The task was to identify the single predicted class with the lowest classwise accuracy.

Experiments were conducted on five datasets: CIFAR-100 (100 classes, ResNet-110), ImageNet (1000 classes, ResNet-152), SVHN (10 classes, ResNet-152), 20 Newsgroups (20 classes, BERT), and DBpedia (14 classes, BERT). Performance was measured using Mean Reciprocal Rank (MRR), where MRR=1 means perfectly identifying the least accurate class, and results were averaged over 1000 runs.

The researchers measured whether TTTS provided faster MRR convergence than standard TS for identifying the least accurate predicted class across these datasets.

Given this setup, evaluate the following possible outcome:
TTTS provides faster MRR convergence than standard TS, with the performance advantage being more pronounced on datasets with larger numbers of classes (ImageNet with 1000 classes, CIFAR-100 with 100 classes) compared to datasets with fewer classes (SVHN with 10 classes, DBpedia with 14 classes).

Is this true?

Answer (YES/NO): NO